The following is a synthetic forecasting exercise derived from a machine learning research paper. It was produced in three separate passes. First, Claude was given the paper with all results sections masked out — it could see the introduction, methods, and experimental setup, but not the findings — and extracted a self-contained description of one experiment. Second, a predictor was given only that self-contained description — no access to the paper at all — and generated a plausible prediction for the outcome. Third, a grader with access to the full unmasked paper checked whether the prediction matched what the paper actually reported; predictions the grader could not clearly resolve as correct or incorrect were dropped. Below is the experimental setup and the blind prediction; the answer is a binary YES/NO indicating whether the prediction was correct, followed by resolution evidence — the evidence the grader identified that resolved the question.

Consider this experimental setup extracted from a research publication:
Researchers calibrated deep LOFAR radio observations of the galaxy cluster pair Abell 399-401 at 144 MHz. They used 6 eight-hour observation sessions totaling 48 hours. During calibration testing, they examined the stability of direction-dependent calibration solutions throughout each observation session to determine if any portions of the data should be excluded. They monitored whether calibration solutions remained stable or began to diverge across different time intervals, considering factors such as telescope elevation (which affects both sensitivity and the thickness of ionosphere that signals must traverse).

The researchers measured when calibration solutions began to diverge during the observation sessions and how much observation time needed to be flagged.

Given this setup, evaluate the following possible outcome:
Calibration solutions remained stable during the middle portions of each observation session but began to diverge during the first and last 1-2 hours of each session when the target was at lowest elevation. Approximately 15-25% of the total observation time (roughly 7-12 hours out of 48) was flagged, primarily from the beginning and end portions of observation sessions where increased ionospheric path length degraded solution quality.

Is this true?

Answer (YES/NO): NO